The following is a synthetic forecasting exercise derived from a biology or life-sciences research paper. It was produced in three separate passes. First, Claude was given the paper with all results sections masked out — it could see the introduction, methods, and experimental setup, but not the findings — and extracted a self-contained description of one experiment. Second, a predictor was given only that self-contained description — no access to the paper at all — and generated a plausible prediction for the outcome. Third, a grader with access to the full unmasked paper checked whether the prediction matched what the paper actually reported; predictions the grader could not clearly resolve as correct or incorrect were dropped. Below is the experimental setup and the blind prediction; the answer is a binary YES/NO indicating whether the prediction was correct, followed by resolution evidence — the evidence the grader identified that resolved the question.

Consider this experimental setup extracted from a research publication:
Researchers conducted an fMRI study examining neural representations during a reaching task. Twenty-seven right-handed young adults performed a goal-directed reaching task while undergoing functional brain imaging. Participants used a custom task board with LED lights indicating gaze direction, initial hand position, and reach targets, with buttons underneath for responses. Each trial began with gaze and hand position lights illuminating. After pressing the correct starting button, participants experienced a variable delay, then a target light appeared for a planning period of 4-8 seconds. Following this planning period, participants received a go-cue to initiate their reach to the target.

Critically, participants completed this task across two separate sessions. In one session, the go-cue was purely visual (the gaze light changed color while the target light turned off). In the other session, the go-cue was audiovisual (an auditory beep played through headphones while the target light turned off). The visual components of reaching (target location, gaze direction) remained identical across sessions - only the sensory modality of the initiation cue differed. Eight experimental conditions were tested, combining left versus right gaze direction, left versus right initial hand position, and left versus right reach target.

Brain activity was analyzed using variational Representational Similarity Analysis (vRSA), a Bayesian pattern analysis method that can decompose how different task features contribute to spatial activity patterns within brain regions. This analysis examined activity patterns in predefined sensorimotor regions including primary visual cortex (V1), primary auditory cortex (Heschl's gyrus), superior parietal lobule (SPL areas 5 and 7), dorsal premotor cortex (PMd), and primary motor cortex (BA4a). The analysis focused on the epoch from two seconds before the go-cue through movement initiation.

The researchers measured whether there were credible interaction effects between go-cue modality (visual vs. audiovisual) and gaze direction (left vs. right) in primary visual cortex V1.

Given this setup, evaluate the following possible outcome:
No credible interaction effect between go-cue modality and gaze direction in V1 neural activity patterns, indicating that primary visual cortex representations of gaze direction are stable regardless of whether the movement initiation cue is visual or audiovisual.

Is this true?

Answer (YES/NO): NO